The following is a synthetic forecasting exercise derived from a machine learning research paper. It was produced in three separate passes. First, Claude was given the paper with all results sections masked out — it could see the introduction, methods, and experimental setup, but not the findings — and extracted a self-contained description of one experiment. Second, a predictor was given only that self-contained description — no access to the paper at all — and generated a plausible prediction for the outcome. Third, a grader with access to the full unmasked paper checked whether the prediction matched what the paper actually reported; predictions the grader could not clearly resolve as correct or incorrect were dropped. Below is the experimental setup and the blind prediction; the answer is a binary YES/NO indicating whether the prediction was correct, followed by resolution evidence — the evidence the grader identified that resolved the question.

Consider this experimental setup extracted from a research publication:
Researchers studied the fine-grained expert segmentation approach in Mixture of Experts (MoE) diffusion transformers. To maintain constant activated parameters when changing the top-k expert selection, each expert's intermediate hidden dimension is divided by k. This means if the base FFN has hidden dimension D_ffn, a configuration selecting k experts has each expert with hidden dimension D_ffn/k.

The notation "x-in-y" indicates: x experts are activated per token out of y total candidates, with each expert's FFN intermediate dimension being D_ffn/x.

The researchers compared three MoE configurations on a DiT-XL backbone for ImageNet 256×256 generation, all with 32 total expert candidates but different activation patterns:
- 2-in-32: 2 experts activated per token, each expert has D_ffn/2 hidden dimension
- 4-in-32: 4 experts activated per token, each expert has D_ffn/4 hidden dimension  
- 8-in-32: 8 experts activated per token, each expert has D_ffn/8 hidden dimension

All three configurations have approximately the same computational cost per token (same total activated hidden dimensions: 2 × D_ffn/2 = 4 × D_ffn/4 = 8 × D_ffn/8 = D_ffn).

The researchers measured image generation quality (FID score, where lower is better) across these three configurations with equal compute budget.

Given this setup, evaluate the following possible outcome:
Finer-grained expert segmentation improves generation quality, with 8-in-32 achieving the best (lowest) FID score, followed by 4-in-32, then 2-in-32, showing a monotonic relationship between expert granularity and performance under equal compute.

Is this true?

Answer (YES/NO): NO